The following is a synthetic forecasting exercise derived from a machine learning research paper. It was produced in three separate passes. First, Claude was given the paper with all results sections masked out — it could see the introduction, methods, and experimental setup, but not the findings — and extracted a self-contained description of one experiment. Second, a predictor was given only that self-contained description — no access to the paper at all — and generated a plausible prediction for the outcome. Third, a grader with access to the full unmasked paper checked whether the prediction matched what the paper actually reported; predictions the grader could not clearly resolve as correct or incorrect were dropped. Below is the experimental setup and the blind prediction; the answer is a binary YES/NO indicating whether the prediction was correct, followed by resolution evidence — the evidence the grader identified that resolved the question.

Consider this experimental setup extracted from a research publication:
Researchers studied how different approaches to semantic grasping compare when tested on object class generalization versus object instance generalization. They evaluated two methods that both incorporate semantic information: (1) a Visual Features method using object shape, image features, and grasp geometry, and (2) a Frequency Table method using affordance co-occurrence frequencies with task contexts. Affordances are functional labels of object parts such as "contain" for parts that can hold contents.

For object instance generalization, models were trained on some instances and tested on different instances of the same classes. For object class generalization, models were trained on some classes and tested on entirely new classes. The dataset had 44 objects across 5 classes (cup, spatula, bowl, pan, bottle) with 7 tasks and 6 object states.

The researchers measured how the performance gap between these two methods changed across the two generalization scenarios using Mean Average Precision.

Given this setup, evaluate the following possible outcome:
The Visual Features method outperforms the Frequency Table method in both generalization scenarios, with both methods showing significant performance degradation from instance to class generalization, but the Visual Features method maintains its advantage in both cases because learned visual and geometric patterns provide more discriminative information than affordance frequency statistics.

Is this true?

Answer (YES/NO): NO